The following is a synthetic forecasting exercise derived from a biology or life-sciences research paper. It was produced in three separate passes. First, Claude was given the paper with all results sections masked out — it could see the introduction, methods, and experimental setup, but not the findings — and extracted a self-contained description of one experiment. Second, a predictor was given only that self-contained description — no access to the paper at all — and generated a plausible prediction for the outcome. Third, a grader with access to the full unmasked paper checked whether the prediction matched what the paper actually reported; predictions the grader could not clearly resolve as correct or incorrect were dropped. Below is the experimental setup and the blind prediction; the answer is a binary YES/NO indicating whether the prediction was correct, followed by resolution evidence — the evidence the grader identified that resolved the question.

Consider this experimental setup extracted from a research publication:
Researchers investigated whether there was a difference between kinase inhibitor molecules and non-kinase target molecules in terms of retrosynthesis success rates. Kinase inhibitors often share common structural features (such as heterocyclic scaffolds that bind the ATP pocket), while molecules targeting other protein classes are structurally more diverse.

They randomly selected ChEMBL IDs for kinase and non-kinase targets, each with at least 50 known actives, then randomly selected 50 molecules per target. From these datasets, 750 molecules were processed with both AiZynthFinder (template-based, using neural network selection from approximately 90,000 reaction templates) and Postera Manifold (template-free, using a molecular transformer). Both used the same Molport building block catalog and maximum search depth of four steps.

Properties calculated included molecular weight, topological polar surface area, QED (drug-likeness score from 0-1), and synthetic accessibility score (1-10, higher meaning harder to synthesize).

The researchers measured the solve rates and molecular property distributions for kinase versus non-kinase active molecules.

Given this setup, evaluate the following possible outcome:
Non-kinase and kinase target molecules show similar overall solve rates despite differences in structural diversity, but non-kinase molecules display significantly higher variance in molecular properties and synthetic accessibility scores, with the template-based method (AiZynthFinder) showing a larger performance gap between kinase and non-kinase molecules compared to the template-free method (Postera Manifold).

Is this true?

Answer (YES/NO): NO